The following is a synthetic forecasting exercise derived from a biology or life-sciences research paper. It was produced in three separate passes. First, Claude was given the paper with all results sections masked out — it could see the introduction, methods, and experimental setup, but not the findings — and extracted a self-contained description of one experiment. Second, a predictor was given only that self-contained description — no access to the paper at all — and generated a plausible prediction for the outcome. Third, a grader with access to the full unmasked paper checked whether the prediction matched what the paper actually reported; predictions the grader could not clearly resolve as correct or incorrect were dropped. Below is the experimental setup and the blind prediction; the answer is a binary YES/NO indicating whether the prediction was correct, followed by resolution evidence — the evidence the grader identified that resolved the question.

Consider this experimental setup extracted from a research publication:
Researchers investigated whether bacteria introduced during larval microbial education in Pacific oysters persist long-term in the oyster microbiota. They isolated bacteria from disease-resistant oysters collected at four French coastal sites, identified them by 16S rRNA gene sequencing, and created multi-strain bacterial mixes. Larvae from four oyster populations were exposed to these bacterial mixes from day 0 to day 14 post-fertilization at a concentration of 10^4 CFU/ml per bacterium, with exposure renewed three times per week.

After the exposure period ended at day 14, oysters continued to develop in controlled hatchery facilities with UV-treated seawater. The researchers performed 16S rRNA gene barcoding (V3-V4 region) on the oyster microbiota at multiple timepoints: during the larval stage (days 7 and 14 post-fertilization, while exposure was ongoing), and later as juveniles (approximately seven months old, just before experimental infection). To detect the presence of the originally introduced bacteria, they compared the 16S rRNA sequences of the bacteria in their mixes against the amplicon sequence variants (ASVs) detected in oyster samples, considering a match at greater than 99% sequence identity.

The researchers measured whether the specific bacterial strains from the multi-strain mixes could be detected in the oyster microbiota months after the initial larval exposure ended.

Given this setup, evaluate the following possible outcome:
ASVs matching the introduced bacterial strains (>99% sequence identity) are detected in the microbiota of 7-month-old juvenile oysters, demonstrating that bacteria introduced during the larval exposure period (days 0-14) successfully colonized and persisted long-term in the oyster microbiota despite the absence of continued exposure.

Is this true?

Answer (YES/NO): NO